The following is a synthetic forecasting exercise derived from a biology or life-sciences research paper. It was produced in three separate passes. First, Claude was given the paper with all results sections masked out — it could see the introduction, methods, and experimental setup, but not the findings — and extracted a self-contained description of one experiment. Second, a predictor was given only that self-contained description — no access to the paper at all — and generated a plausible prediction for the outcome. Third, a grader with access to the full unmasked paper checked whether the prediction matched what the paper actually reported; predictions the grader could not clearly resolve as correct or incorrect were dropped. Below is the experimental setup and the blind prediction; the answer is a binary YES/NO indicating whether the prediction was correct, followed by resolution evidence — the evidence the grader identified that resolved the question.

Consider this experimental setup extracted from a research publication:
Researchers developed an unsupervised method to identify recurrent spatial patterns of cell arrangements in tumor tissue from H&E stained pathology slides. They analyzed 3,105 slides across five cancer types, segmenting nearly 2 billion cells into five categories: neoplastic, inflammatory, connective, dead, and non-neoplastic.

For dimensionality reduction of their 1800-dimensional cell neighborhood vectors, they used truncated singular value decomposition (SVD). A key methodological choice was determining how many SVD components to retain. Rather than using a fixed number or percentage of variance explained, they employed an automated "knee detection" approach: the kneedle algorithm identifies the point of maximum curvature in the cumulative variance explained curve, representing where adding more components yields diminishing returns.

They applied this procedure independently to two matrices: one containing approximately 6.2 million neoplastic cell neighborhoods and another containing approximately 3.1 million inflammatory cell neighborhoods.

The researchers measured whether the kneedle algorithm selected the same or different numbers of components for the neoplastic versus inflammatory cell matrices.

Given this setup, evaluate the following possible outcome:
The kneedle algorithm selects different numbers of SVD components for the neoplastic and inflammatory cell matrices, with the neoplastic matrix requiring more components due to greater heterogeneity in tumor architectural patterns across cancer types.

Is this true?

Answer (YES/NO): NO